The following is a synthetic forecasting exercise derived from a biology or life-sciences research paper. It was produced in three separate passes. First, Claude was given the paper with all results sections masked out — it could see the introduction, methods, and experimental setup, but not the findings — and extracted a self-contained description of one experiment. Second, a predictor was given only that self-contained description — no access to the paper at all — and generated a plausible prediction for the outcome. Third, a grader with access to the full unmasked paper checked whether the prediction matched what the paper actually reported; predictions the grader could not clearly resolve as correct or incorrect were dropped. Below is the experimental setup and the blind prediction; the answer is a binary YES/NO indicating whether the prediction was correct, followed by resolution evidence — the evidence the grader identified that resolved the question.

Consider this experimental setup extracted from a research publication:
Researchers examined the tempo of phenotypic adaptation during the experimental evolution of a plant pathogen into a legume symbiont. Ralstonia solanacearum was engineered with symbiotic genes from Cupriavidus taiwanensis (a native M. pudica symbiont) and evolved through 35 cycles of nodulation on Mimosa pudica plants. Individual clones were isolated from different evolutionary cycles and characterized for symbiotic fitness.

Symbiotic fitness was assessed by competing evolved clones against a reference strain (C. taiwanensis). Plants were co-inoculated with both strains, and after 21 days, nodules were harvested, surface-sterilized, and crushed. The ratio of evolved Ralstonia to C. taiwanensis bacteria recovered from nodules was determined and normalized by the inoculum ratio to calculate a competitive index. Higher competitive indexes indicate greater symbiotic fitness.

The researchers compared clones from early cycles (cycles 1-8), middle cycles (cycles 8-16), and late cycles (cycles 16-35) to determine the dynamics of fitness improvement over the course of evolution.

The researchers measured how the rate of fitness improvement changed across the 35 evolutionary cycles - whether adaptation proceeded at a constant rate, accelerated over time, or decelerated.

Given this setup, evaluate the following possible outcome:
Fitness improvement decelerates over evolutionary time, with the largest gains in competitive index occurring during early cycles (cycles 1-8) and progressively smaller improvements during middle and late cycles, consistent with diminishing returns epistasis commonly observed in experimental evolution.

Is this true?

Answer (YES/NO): YES